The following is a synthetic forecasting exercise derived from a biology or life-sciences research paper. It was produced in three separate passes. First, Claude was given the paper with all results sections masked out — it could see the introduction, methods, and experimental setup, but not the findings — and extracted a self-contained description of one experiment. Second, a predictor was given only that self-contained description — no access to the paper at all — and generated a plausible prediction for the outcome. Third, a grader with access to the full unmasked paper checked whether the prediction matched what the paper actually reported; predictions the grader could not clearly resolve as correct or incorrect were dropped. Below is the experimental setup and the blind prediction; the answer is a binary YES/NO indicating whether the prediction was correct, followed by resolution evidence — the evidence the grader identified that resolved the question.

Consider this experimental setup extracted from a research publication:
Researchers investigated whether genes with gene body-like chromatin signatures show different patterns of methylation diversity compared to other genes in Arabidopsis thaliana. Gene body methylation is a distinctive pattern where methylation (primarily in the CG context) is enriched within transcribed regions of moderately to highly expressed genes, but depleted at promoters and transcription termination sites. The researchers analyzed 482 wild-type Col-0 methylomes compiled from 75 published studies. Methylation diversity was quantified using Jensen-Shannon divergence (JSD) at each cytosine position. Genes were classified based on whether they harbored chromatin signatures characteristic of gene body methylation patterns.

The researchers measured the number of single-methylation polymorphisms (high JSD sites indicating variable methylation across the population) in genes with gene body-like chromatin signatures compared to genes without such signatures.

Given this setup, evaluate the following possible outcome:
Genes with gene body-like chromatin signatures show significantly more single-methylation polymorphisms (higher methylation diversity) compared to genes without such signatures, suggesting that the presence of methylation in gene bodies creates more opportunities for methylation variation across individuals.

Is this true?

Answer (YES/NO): YES